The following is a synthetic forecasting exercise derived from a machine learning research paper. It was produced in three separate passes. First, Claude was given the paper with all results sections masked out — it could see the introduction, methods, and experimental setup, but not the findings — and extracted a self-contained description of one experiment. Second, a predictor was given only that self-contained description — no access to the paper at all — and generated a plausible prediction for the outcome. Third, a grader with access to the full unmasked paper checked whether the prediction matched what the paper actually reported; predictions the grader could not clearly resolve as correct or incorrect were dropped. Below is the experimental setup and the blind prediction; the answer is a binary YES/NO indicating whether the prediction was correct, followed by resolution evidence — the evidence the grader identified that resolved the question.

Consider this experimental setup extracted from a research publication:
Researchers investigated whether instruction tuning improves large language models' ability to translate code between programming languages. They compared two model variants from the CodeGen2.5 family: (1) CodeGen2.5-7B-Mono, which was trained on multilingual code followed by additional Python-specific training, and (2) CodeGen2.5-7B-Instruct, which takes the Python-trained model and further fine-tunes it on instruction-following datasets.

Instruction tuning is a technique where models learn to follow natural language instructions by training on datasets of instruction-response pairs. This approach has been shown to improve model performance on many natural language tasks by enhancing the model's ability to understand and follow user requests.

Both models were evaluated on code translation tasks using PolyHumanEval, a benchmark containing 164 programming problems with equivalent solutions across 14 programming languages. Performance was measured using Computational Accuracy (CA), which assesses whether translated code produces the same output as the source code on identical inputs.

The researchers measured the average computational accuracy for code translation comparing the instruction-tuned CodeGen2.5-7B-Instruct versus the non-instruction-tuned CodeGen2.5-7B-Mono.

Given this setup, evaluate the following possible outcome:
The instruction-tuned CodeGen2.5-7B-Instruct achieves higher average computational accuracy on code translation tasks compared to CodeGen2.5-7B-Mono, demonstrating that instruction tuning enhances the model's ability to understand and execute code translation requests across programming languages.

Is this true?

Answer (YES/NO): NO